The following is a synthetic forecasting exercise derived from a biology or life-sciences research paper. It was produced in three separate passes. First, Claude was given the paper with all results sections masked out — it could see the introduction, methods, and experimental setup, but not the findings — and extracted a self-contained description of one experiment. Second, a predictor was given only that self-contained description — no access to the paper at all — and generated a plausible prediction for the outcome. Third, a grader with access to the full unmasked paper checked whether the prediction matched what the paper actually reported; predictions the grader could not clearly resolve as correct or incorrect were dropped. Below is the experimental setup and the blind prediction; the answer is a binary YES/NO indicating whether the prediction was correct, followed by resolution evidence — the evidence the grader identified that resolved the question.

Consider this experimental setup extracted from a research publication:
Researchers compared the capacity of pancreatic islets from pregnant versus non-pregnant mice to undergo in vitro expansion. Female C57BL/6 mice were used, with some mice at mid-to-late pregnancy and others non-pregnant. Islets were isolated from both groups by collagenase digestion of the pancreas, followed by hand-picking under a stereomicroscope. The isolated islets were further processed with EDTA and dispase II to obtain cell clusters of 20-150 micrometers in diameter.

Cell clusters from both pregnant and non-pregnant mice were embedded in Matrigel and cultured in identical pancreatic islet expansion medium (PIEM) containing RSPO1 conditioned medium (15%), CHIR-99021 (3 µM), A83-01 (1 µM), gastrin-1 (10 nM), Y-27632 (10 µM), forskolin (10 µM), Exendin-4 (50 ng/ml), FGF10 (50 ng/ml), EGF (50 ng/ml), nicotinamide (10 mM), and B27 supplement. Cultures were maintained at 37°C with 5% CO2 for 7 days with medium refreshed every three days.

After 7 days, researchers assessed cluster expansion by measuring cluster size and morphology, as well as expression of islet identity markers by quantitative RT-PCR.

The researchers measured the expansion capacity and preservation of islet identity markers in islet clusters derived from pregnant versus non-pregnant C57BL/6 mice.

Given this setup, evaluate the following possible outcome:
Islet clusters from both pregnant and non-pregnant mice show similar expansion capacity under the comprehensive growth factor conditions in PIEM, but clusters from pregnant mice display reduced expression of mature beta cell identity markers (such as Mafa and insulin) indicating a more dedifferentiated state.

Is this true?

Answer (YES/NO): NO